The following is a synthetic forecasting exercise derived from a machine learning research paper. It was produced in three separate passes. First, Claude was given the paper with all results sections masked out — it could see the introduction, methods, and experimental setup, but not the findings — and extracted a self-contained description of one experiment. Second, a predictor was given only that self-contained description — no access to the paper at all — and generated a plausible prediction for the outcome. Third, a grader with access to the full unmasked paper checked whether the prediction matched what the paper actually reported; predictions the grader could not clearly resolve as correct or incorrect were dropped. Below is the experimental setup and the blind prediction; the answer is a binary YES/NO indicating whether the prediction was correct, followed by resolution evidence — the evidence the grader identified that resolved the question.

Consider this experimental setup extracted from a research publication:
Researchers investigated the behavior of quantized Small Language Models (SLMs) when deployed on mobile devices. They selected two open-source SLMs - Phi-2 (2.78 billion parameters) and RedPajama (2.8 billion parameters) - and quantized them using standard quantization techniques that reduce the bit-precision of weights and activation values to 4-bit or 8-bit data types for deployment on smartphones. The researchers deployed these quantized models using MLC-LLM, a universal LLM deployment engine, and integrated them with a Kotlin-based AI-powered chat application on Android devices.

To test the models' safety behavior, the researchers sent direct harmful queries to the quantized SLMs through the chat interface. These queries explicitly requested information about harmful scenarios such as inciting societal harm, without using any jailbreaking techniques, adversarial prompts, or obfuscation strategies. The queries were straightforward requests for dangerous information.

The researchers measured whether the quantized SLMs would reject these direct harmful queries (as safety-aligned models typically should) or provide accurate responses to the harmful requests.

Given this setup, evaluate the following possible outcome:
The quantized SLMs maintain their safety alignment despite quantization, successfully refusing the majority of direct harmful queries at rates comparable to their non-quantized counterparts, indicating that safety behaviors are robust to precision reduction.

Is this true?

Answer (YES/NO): NO